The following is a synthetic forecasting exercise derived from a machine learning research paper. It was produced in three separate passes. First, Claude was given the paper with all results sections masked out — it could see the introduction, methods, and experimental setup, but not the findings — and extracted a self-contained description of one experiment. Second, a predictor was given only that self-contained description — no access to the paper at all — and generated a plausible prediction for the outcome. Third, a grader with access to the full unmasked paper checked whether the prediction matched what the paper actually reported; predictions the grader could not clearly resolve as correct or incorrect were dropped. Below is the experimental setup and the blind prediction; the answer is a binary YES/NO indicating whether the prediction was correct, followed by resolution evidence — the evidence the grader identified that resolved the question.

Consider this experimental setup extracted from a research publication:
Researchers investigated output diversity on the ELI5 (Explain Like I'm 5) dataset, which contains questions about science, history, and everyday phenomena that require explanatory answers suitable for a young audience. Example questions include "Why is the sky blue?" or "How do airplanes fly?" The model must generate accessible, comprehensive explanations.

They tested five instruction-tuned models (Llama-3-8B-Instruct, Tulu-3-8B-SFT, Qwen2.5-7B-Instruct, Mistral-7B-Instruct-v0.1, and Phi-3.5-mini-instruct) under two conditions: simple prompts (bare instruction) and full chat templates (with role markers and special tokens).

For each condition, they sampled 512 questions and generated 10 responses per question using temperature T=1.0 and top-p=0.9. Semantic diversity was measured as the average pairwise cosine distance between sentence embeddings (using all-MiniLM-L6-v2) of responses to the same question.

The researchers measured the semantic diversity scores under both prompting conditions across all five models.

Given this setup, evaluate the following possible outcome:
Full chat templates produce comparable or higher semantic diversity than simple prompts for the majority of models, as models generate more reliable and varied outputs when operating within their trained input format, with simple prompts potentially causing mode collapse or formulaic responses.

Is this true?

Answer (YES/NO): NO